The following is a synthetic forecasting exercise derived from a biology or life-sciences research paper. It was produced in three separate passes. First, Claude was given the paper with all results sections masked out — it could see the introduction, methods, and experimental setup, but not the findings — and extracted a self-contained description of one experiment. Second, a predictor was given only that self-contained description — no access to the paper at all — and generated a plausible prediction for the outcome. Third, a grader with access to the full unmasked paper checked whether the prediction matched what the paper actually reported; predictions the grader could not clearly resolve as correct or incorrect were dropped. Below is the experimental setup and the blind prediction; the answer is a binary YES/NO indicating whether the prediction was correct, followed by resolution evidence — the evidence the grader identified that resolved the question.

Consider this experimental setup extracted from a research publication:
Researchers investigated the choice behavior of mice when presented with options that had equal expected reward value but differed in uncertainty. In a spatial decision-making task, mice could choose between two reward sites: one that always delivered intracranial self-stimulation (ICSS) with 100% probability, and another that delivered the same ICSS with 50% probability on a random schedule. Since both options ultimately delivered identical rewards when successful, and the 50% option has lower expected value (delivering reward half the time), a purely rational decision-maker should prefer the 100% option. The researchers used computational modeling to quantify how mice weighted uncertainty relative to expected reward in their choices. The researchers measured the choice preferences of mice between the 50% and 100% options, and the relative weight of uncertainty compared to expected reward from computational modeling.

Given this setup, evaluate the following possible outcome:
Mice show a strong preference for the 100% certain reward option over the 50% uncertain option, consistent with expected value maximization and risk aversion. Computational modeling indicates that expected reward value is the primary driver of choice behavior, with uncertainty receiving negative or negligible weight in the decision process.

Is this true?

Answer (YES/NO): NO